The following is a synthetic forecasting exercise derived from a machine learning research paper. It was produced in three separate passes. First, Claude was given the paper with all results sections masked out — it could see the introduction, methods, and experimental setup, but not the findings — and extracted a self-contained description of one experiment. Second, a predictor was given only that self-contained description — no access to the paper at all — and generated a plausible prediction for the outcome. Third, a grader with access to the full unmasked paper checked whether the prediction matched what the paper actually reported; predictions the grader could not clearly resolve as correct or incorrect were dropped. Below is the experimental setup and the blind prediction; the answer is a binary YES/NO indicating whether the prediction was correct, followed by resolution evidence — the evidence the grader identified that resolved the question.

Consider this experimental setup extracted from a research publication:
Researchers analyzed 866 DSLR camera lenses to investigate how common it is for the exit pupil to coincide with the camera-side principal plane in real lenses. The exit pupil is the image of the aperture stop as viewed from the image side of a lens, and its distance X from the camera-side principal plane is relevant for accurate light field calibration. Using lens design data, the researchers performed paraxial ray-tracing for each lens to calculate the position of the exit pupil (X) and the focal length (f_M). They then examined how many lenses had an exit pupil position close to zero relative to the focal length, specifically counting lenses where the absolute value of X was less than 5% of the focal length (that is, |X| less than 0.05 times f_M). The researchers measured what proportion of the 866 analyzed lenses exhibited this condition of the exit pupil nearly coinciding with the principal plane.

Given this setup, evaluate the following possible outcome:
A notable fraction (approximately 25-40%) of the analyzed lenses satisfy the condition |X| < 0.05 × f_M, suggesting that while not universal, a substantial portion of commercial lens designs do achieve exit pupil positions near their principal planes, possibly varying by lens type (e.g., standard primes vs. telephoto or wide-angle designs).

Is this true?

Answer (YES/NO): NO